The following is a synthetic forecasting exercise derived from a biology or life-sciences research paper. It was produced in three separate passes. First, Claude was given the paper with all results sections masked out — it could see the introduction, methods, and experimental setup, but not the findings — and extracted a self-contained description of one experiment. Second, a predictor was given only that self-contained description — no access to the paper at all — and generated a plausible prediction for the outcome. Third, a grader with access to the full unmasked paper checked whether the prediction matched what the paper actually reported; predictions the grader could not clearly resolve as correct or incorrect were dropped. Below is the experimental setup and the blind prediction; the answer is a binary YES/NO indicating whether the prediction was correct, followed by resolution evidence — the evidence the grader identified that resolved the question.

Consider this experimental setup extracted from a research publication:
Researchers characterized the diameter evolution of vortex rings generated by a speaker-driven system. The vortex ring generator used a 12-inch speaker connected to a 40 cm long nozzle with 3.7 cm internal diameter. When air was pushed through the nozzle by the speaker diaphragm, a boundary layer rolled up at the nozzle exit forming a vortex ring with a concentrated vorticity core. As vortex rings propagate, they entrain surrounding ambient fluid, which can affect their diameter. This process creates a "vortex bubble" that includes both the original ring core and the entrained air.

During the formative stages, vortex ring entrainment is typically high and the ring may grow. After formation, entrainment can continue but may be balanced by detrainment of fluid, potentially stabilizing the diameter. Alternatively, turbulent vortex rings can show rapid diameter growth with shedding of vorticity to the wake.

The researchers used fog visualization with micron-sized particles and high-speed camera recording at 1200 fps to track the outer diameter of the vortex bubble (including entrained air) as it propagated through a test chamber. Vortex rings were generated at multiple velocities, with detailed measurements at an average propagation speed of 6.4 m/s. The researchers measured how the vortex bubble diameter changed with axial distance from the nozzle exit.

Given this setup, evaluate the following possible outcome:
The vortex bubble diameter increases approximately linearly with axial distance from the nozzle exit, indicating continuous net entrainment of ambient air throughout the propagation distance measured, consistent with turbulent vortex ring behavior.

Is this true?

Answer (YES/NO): NO